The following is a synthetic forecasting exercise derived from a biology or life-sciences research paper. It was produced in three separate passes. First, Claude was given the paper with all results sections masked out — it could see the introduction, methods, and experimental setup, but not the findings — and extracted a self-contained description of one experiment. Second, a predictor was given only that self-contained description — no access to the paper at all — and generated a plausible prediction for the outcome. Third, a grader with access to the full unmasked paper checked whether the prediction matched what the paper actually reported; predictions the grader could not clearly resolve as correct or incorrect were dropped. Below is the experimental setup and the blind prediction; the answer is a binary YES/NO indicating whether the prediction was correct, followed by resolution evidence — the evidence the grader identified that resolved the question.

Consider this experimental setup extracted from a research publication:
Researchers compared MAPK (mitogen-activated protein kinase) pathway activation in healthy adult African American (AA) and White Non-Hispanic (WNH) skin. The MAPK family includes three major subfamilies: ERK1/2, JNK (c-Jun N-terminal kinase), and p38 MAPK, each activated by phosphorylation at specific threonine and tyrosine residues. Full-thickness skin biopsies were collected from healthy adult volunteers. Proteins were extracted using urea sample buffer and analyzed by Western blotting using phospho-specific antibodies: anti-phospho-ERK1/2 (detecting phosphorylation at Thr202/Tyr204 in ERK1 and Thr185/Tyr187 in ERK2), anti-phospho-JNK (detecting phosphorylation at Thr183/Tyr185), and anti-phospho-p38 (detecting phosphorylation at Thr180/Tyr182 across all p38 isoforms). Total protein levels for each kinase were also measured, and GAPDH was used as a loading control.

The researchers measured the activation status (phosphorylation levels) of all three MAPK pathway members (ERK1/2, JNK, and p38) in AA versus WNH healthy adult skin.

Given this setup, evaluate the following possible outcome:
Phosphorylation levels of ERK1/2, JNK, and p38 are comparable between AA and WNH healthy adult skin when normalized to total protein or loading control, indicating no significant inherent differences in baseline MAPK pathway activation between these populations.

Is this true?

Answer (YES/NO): NO